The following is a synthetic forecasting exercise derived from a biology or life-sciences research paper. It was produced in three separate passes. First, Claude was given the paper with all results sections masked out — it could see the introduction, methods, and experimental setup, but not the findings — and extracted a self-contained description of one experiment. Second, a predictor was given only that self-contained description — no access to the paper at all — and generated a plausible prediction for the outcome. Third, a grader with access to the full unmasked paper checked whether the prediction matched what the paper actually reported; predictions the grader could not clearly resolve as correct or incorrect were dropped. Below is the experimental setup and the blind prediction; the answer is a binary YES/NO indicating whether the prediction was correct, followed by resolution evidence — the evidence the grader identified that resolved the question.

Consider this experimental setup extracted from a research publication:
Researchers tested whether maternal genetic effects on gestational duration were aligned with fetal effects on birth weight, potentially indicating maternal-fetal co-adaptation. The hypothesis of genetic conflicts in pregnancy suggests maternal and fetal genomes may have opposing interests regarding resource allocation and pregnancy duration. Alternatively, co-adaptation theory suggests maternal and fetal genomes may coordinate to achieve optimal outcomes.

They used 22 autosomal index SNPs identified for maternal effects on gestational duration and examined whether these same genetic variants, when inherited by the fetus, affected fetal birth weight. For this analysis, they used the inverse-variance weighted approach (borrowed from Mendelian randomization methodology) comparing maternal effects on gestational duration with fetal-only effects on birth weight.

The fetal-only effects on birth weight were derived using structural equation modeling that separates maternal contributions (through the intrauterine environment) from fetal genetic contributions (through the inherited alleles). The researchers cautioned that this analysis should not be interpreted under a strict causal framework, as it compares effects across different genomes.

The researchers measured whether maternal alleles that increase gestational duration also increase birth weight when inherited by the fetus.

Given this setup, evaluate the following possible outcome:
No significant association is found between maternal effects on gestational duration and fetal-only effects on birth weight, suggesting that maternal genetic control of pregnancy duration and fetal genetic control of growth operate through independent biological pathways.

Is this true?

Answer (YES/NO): NO